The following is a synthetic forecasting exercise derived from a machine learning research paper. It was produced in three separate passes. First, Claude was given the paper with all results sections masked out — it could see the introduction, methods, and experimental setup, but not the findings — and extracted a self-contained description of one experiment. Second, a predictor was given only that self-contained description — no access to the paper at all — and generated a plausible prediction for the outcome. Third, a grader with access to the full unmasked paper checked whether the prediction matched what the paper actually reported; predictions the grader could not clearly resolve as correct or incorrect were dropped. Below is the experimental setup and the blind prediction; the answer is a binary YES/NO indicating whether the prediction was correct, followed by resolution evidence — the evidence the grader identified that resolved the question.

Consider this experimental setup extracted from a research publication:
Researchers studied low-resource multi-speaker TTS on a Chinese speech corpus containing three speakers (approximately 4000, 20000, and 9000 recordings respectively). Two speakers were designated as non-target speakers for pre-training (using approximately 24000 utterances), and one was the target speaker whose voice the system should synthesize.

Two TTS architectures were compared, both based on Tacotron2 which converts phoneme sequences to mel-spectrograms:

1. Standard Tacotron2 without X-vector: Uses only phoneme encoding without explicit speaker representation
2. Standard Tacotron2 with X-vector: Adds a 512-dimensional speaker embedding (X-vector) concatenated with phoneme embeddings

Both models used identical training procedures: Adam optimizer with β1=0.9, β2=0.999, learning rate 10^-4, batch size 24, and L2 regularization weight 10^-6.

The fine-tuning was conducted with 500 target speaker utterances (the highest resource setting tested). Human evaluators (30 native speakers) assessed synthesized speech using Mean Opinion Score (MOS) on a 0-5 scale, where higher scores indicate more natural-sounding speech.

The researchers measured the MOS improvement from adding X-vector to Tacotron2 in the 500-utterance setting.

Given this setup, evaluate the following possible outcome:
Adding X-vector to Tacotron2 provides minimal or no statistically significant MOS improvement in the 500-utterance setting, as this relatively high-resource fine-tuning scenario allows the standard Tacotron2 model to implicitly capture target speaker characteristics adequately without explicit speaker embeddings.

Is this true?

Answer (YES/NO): YES